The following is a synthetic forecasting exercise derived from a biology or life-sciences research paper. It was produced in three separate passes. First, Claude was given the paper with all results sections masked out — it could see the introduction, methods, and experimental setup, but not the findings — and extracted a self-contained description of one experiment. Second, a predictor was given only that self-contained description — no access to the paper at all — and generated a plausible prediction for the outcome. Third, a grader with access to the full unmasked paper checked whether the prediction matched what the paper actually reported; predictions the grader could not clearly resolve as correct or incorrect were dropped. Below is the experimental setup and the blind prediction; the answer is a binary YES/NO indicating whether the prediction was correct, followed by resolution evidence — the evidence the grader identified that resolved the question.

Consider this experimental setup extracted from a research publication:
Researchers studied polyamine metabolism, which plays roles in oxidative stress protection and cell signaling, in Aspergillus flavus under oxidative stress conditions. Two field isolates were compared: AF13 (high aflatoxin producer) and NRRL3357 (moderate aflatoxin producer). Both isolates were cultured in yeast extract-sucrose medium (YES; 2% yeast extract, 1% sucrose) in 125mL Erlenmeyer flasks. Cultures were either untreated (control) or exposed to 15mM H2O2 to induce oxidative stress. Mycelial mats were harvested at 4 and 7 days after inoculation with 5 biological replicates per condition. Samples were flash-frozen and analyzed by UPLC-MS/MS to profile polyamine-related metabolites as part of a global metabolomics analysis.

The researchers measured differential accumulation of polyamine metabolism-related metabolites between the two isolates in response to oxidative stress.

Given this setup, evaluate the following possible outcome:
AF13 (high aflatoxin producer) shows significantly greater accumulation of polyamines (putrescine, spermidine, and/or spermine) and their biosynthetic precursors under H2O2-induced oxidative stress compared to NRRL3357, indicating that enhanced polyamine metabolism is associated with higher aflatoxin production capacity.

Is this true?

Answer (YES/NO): NO